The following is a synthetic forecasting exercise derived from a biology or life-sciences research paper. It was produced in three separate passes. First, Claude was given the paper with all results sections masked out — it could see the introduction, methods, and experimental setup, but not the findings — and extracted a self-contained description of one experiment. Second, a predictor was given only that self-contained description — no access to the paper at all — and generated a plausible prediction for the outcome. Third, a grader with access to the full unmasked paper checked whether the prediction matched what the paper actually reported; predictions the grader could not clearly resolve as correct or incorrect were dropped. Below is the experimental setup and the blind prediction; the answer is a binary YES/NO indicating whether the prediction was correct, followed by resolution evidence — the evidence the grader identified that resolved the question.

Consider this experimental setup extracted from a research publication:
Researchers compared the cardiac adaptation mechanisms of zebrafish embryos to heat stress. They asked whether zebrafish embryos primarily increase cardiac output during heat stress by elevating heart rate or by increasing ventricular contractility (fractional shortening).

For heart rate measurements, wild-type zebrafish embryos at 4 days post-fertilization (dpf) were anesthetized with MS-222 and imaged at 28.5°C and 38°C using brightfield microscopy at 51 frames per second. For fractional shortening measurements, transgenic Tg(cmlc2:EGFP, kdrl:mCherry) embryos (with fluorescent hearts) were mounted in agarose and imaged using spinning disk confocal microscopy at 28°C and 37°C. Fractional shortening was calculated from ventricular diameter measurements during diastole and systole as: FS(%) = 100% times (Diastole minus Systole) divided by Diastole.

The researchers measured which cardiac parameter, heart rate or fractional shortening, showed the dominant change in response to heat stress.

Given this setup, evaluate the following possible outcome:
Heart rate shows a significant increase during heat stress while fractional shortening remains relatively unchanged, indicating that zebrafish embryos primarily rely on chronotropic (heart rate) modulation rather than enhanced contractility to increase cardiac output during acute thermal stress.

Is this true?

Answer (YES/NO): YES